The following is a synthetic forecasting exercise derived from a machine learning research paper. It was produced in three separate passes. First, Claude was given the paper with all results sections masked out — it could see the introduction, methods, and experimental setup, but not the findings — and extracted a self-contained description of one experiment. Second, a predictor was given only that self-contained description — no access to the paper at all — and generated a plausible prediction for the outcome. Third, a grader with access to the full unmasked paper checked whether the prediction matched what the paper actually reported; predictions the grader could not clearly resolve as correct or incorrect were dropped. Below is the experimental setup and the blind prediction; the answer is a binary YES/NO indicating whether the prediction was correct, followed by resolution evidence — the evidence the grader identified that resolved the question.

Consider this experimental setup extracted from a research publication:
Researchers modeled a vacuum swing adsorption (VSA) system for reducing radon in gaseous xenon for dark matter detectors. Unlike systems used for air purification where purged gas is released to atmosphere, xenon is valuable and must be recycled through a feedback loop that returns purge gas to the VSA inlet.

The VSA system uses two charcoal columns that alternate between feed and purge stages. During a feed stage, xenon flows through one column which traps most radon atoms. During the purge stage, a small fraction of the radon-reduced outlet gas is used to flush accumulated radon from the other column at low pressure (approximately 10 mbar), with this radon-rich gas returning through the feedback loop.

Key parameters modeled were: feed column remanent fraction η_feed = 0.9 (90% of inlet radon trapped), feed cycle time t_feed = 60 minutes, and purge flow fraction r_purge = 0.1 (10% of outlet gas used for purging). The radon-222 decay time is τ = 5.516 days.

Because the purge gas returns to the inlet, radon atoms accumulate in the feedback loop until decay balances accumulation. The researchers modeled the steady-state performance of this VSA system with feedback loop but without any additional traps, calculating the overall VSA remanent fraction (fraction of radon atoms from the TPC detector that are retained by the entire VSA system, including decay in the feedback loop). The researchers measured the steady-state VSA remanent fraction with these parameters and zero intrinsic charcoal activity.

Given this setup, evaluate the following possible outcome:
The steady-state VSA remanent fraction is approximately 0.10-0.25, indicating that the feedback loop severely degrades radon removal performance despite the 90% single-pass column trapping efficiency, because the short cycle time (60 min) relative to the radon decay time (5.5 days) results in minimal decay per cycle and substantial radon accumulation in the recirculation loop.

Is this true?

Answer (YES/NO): NO